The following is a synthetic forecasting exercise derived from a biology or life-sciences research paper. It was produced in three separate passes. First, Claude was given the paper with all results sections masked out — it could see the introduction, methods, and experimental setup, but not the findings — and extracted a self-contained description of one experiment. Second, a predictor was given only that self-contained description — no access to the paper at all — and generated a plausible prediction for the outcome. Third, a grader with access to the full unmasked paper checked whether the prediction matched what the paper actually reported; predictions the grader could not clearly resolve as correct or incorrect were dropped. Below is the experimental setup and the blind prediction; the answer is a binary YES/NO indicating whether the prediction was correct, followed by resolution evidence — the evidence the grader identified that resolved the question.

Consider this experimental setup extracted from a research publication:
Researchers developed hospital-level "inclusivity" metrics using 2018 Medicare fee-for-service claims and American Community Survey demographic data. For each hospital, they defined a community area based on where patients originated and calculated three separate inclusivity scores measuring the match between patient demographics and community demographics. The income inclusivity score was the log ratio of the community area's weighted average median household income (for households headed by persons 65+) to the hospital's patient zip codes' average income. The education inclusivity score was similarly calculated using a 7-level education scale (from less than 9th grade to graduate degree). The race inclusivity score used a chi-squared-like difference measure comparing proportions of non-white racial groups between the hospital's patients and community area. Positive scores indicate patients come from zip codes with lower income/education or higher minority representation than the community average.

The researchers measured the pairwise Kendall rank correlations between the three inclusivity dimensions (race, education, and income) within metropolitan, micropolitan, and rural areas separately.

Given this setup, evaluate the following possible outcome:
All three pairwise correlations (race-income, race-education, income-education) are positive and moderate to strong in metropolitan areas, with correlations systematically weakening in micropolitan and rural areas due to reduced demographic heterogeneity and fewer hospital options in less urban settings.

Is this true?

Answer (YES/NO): NO